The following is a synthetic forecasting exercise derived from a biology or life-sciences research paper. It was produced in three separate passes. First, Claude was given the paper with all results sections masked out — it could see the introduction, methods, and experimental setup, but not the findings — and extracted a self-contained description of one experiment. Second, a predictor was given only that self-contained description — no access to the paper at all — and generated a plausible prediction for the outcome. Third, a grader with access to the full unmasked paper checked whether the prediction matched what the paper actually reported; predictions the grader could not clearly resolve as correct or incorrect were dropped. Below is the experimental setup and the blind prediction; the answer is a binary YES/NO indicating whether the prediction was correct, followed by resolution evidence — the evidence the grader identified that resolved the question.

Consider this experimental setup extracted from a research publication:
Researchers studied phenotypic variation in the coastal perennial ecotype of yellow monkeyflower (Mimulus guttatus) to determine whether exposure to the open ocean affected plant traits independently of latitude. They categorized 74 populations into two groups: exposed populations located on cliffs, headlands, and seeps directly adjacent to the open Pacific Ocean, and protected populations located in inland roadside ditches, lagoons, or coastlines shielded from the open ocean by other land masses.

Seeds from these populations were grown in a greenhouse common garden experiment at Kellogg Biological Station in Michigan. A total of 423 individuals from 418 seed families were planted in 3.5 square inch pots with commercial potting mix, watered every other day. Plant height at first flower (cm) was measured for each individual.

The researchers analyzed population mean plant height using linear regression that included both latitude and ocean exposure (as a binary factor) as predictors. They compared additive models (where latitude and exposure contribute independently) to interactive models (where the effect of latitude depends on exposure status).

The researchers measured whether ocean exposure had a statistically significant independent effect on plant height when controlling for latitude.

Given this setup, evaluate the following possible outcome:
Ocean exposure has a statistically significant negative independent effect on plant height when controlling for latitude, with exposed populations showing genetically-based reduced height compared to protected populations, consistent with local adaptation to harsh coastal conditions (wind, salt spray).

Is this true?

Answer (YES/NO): YES